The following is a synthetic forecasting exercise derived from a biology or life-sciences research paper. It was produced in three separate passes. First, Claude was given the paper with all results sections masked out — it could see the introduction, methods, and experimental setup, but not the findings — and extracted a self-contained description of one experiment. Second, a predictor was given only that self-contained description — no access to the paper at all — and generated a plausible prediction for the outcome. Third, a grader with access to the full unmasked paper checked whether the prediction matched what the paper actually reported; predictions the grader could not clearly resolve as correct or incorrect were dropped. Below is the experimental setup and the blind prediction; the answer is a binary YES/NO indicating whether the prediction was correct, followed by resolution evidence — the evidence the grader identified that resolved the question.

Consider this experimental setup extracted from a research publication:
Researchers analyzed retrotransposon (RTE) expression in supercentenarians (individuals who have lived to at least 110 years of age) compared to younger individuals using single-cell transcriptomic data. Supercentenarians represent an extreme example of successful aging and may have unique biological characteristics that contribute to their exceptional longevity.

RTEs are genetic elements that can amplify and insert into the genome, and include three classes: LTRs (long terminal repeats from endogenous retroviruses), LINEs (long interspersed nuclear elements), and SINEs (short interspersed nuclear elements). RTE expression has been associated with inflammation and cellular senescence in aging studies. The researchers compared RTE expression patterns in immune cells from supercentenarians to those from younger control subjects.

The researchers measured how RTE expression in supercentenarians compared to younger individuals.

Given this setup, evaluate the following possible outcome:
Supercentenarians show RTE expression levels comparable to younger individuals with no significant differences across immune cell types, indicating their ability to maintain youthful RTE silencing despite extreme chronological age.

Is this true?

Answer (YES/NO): NO